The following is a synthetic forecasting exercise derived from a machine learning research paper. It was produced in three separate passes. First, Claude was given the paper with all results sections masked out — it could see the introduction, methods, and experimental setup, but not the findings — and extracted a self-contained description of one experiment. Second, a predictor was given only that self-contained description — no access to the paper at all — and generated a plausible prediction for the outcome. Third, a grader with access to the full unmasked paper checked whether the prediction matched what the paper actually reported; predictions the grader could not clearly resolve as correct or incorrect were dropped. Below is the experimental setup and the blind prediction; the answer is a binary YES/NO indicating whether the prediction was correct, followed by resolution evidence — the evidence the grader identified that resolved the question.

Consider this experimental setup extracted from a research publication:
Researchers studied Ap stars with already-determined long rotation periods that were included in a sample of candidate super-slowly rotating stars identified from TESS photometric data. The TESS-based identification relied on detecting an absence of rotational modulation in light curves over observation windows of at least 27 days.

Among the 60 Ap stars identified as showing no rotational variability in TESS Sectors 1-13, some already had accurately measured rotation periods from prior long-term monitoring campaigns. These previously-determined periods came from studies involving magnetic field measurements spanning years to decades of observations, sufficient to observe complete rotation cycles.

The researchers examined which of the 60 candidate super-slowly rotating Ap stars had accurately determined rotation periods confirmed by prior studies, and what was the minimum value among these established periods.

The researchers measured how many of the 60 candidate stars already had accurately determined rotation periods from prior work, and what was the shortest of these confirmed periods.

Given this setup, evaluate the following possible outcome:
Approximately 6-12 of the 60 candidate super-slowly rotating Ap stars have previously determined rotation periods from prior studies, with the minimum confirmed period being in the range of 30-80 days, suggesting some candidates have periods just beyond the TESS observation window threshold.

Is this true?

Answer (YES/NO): NO